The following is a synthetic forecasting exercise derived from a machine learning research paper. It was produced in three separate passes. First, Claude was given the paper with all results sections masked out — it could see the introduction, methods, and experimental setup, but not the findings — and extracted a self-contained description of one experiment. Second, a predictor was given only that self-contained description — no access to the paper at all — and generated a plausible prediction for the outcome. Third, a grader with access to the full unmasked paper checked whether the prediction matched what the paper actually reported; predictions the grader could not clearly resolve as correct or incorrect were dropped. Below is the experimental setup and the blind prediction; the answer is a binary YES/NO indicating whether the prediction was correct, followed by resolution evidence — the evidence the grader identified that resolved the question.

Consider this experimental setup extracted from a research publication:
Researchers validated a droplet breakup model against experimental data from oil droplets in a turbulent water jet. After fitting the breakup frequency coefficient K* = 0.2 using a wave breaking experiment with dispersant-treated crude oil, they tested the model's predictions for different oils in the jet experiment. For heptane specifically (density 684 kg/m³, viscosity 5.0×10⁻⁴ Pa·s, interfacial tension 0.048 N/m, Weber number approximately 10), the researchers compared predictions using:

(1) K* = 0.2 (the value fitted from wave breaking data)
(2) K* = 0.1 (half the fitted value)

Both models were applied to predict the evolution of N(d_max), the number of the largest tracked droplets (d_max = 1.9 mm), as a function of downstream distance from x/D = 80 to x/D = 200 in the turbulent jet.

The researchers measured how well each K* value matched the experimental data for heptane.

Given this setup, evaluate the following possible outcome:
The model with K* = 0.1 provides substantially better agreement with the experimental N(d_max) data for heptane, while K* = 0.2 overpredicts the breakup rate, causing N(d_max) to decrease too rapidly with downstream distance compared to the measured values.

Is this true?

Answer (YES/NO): YES